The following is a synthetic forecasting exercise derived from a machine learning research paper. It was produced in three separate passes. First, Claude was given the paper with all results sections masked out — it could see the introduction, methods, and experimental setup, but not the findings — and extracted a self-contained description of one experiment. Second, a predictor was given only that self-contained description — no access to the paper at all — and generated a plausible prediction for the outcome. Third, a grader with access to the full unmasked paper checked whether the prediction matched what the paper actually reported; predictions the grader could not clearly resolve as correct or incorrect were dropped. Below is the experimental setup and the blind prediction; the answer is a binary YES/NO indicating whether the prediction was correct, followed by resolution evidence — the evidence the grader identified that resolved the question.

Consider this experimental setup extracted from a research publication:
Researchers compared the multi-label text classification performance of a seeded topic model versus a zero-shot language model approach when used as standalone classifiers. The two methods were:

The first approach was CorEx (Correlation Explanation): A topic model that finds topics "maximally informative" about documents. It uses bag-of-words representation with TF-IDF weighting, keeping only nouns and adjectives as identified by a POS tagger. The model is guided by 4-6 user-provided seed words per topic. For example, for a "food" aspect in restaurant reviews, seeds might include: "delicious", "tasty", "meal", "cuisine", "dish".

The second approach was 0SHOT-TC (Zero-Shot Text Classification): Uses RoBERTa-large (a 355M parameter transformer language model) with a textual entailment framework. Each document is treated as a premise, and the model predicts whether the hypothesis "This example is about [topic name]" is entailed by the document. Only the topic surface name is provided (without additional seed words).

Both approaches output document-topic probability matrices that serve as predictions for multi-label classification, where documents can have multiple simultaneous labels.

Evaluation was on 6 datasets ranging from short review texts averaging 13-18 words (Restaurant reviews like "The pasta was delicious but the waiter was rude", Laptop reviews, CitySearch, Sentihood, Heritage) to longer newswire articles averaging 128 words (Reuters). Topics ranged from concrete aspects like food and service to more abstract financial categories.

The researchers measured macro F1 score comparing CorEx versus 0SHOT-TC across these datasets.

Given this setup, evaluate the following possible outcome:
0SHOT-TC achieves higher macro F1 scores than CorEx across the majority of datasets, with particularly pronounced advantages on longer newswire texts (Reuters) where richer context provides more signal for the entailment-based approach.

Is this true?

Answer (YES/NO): NO